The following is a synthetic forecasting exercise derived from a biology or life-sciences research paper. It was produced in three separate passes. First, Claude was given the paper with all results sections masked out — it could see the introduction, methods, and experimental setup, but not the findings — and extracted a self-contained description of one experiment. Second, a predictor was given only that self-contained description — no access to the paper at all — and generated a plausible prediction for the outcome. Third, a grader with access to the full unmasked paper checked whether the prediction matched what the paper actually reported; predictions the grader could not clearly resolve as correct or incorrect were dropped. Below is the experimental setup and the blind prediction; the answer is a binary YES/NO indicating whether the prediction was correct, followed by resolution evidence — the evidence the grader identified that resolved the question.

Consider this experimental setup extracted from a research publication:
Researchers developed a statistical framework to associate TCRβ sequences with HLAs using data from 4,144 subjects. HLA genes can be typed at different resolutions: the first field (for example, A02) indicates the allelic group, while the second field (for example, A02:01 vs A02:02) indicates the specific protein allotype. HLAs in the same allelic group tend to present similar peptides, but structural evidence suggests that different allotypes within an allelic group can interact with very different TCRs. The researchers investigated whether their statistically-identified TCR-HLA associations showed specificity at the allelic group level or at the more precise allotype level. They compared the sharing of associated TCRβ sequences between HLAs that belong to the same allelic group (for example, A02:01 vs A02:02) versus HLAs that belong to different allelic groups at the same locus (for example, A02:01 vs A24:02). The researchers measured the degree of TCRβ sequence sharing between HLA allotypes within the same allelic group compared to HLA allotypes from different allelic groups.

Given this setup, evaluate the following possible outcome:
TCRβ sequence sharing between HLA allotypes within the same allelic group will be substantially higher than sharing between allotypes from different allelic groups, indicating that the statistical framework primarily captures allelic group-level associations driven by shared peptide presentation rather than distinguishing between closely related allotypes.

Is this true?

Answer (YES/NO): NO